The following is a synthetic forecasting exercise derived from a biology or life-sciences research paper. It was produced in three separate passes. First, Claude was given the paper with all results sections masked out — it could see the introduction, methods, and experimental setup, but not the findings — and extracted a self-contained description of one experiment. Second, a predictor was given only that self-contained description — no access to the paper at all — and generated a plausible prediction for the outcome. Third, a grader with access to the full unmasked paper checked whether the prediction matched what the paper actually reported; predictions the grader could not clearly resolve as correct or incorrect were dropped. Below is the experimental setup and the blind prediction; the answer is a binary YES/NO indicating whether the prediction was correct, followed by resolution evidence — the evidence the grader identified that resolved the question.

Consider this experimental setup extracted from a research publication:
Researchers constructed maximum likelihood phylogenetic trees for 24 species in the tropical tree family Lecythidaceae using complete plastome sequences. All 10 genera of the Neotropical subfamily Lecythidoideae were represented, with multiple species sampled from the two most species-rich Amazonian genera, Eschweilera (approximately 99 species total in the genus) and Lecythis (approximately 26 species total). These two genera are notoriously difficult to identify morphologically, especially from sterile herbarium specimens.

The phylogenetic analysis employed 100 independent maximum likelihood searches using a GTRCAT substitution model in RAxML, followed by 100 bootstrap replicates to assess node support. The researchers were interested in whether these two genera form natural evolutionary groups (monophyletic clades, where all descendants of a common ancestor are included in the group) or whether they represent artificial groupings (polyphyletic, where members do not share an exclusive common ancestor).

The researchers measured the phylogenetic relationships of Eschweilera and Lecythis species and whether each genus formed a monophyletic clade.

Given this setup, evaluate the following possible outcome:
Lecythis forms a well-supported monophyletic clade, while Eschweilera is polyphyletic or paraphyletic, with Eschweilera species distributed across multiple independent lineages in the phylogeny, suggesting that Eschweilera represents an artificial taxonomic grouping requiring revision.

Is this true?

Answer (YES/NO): NO